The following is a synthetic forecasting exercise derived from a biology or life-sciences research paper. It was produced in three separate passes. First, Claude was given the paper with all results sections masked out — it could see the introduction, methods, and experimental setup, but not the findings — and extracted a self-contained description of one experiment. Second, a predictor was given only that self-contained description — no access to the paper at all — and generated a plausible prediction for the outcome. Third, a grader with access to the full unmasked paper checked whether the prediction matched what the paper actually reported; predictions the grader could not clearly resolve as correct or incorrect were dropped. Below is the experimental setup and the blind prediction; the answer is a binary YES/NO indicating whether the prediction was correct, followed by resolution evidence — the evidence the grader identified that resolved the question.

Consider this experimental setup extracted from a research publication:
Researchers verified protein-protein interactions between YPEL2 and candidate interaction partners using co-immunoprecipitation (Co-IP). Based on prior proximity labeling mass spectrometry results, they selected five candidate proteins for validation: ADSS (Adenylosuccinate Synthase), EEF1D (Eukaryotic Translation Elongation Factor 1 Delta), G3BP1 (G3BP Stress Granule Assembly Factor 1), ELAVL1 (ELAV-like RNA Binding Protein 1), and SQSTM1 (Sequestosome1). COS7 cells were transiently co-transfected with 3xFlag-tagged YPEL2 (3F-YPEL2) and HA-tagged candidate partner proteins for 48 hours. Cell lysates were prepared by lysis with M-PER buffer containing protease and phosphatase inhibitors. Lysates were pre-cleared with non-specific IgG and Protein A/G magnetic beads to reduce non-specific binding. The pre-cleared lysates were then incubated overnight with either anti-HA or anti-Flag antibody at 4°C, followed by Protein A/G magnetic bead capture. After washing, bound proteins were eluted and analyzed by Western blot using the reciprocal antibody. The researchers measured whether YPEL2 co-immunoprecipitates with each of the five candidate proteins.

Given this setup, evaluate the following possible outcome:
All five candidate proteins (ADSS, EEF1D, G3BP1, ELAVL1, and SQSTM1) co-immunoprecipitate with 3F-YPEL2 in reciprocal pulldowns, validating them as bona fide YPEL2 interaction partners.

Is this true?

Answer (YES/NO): NO